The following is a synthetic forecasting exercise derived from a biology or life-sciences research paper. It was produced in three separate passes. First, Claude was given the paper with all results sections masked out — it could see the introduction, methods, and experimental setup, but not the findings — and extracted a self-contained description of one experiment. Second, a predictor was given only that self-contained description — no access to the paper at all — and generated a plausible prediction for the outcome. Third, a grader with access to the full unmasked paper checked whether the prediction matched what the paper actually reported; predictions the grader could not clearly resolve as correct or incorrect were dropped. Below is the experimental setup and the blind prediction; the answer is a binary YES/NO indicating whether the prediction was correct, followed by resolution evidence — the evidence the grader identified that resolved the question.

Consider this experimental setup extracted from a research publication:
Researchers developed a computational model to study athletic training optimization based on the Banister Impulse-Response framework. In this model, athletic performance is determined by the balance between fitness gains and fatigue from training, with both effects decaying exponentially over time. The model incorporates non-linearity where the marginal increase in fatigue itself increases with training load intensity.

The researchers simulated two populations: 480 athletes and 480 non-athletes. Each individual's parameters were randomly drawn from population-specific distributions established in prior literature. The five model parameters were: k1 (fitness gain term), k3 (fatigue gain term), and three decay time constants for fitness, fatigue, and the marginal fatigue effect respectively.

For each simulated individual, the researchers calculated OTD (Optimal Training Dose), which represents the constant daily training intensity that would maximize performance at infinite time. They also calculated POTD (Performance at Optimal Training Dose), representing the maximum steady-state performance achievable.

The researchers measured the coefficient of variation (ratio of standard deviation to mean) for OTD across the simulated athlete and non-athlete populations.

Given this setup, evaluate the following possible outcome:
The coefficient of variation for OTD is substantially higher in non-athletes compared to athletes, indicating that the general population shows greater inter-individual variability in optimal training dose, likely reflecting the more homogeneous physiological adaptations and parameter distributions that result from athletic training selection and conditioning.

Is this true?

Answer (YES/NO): NO